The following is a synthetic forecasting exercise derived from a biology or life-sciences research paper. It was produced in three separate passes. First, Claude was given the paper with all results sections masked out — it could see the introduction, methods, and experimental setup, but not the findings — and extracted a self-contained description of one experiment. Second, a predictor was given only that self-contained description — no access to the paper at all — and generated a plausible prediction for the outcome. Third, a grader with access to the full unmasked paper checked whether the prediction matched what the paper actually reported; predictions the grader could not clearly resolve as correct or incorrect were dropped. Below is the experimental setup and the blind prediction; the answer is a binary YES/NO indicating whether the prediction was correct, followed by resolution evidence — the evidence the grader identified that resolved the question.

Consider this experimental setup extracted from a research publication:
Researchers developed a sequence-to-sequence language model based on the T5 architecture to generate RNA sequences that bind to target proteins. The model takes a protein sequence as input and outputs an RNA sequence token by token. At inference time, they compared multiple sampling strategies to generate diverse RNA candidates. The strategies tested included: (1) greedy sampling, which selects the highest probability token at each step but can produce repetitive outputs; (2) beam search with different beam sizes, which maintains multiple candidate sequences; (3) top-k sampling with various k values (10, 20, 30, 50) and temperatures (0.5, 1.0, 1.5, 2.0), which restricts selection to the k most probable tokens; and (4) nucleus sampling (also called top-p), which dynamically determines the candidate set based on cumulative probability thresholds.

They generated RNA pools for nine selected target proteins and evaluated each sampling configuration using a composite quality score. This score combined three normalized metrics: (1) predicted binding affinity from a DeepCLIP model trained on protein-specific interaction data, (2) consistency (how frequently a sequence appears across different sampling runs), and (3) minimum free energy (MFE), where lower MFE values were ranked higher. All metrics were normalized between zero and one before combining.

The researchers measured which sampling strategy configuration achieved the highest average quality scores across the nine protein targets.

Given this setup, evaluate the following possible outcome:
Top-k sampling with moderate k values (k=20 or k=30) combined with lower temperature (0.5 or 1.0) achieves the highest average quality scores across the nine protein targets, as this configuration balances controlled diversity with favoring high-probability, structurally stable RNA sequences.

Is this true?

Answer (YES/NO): NO